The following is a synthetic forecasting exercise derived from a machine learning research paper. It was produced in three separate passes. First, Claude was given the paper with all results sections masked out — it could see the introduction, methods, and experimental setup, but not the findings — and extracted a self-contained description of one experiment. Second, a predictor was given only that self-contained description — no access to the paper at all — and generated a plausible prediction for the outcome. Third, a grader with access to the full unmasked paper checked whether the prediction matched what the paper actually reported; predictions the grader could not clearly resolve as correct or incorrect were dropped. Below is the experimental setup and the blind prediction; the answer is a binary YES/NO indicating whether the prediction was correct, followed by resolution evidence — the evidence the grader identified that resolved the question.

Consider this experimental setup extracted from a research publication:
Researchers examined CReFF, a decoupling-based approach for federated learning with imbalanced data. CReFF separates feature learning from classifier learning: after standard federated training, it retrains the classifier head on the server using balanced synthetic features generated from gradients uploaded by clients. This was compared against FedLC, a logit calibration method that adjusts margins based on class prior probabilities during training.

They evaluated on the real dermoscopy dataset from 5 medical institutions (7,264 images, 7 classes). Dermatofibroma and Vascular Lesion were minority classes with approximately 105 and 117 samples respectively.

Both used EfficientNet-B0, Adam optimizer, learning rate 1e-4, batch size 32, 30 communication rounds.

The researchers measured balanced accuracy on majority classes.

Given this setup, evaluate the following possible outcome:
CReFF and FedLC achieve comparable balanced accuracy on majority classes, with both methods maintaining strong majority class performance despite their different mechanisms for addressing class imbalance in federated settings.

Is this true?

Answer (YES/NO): NO